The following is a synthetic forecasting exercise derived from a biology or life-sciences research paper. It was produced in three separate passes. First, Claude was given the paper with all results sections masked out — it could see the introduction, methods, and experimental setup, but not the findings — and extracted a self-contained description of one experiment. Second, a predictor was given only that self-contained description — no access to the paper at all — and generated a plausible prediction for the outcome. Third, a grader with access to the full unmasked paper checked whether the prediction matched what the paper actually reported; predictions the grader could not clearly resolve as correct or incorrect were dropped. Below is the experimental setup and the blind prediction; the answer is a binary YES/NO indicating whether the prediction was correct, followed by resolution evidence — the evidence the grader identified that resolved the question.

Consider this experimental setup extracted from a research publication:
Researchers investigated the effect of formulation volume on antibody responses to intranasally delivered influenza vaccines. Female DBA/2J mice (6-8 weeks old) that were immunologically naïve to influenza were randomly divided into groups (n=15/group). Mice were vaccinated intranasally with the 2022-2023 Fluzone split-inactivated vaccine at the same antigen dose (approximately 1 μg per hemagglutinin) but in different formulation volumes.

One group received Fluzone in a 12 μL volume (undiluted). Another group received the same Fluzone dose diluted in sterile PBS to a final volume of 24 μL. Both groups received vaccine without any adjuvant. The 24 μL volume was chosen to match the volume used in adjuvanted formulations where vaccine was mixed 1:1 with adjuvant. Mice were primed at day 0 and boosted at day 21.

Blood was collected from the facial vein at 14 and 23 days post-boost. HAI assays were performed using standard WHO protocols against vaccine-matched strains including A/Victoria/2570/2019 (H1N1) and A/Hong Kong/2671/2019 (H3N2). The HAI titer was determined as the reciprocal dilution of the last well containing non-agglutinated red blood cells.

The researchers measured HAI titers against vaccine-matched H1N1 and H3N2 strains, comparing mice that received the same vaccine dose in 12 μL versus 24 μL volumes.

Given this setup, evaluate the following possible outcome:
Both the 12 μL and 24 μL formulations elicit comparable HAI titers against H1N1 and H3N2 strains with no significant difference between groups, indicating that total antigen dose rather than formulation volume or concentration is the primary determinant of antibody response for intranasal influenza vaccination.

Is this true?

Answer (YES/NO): YES